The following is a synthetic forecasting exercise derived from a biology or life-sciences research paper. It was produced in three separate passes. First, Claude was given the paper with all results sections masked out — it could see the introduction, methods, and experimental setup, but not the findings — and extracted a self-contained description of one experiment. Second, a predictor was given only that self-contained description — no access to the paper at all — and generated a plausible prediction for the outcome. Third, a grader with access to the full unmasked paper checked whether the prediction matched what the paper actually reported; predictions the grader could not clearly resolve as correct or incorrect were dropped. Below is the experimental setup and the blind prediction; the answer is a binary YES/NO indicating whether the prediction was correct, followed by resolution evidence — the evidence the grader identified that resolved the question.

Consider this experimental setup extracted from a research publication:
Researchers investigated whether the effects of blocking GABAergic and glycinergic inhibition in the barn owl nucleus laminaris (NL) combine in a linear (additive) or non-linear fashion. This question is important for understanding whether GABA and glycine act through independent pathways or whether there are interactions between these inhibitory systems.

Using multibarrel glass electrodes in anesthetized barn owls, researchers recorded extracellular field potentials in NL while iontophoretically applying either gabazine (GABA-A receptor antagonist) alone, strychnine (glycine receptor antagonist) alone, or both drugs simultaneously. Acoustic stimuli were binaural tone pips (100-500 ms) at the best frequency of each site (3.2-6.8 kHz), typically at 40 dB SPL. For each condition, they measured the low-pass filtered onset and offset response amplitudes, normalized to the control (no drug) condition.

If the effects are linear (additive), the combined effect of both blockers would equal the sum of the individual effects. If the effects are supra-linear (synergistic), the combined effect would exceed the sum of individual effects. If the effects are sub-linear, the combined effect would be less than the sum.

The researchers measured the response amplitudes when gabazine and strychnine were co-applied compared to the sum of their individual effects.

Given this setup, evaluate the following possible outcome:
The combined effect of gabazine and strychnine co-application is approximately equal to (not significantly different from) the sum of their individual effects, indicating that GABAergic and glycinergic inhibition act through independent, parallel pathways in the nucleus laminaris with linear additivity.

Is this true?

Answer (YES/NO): NO